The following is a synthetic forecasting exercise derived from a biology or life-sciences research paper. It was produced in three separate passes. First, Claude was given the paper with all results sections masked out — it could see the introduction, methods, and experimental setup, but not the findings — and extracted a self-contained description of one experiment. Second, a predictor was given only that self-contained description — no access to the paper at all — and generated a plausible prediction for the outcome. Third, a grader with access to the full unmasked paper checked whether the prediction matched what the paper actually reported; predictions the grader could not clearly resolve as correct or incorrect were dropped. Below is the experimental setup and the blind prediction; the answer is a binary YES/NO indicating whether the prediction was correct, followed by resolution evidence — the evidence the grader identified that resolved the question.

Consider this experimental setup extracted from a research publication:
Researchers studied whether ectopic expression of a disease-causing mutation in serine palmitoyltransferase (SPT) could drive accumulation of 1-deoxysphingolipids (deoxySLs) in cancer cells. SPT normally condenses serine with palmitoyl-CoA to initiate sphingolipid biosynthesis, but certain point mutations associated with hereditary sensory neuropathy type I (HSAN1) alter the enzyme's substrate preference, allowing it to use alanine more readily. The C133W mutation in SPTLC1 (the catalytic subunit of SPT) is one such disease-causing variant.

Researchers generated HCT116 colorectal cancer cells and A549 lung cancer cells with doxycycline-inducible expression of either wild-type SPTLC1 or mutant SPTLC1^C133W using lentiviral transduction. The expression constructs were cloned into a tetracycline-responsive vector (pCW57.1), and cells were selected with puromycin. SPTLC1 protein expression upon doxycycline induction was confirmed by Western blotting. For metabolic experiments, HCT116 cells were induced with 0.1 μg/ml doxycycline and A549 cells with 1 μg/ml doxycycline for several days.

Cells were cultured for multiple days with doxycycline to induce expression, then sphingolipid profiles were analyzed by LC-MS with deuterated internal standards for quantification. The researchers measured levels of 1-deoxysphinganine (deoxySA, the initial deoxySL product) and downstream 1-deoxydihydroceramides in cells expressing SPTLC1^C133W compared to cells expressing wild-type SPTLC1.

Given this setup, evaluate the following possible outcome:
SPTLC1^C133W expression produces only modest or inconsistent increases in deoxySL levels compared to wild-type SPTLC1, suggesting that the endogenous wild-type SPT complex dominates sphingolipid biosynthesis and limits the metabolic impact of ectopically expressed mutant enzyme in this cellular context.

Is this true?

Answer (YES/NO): NO